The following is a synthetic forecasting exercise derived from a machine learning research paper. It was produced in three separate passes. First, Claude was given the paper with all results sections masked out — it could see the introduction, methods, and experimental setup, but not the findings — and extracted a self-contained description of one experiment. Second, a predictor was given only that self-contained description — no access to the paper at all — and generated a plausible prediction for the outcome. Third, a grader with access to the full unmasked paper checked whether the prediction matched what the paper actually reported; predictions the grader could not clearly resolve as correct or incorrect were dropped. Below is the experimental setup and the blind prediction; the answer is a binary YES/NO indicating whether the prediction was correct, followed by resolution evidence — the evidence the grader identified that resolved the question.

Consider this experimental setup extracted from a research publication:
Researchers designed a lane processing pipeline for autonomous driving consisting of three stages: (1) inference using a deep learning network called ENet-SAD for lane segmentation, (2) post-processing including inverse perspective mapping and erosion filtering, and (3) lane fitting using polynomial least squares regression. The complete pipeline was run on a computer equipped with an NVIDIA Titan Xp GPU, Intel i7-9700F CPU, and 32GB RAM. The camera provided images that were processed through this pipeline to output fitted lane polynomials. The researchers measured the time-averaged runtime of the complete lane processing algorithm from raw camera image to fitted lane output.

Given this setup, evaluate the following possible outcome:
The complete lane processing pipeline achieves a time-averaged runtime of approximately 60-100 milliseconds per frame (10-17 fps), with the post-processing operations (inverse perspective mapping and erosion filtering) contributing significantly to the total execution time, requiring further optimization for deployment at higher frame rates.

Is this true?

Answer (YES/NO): NO